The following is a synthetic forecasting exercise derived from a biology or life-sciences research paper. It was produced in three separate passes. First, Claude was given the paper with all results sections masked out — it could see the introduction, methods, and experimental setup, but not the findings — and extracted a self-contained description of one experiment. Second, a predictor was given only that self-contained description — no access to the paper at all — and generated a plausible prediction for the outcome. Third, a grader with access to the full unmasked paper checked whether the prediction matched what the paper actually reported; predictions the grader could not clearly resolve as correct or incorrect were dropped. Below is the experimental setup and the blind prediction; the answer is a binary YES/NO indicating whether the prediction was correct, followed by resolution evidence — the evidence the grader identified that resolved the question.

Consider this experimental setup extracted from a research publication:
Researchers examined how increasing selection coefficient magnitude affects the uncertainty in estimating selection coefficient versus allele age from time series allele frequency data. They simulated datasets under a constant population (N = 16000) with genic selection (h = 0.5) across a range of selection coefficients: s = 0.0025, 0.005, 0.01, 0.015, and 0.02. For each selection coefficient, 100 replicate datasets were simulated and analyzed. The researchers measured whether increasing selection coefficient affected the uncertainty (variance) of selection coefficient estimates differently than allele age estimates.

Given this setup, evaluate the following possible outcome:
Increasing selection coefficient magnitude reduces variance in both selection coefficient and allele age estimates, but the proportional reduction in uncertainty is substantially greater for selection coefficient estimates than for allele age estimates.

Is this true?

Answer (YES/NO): NO